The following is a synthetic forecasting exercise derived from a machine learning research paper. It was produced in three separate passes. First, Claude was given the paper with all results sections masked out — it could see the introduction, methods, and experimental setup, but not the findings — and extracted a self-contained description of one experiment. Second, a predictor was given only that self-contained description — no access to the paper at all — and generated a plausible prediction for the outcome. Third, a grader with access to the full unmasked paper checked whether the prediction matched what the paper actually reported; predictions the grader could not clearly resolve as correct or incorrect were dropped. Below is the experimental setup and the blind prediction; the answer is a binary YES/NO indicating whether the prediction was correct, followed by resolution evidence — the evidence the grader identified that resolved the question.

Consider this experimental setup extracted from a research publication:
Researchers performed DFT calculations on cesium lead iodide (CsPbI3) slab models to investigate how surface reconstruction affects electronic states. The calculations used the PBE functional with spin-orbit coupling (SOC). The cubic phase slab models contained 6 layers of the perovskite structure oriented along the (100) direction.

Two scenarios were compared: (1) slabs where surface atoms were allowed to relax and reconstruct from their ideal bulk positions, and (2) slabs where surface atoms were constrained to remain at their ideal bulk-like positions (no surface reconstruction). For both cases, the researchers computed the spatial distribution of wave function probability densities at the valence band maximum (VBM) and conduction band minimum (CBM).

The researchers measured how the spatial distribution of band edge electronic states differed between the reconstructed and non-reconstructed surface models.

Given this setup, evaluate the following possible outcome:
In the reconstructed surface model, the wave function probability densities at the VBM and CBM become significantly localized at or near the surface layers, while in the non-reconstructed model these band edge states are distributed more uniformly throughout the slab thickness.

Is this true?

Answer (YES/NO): NO